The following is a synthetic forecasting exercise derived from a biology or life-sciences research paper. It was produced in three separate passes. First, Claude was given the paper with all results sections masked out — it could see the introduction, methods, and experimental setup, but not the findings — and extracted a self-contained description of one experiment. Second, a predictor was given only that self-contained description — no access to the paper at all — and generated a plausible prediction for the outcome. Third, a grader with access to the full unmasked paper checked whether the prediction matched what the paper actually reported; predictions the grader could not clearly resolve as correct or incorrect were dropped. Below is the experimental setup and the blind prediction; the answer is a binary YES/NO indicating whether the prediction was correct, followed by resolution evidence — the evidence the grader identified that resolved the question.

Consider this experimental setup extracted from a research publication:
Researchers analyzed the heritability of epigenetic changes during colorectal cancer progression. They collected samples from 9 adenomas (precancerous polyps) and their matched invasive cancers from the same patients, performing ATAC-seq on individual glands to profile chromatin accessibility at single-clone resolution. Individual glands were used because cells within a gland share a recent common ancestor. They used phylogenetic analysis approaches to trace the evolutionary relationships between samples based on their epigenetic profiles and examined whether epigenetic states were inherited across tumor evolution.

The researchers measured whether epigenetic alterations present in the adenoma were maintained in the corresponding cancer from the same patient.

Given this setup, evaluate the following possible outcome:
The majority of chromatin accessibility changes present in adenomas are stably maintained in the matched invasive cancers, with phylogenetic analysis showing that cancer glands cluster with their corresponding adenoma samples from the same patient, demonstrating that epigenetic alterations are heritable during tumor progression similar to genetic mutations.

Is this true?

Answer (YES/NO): NO